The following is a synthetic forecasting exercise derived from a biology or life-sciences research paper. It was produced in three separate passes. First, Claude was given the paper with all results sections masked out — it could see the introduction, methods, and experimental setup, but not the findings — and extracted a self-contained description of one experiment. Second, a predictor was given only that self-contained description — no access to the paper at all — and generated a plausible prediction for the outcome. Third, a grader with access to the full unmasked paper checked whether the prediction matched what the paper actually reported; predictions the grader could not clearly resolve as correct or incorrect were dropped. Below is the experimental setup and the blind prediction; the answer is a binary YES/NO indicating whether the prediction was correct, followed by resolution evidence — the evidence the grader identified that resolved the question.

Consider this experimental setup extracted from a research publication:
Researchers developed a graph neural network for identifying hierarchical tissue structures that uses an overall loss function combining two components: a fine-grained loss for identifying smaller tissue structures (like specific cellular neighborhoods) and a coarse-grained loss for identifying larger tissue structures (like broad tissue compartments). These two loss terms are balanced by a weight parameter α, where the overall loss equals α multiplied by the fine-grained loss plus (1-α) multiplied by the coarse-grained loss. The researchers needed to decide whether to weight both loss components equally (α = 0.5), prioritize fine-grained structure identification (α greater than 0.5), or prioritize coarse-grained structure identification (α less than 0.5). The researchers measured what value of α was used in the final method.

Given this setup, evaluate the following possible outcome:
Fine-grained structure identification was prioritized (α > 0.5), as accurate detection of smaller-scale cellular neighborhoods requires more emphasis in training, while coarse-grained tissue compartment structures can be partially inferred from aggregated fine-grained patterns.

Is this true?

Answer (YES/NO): YES